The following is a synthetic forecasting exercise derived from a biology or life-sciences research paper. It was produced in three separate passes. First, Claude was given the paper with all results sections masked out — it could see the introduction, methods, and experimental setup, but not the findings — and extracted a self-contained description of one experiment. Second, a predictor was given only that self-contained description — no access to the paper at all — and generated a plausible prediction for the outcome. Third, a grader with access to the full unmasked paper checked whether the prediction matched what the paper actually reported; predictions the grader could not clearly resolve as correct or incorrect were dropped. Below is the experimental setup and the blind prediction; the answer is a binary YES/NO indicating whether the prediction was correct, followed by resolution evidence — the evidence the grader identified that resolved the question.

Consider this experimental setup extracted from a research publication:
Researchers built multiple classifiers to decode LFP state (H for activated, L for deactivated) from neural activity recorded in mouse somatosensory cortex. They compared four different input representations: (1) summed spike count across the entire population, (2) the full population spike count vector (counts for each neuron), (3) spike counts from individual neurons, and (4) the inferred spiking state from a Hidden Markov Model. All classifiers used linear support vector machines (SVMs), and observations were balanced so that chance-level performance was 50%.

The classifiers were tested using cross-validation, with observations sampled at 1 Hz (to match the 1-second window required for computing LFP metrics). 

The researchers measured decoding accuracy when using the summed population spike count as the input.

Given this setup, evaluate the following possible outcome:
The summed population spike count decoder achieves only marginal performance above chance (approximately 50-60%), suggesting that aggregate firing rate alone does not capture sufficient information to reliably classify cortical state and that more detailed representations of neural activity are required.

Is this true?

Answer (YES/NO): YES